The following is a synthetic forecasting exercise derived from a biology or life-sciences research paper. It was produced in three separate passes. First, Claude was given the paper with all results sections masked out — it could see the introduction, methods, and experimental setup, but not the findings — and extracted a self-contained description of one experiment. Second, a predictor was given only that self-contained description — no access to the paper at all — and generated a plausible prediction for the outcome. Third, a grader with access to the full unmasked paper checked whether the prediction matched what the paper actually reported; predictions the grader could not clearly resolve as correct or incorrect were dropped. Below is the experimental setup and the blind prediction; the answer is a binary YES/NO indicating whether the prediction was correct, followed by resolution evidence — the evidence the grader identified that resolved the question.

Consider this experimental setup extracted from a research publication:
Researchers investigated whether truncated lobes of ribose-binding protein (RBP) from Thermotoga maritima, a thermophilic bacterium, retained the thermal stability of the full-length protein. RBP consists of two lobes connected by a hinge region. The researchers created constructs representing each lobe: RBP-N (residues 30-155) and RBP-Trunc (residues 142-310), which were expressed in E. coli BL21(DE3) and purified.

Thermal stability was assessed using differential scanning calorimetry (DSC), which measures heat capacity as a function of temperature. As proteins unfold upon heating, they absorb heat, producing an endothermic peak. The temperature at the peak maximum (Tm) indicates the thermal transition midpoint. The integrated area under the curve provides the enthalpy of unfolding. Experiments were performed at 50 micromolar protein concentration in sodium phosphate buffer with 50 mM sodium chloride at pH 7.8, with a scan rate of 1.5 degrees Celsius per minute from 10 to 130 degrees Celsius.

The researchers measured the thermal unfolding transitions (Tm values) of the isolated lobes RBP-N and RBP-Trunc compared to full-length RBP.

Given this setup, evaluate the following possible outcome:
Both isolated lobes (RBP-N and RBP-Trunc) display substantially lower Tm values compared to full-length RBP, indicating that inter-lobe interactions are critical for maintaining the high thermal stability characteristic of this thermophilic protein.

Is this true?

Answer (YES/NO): YES